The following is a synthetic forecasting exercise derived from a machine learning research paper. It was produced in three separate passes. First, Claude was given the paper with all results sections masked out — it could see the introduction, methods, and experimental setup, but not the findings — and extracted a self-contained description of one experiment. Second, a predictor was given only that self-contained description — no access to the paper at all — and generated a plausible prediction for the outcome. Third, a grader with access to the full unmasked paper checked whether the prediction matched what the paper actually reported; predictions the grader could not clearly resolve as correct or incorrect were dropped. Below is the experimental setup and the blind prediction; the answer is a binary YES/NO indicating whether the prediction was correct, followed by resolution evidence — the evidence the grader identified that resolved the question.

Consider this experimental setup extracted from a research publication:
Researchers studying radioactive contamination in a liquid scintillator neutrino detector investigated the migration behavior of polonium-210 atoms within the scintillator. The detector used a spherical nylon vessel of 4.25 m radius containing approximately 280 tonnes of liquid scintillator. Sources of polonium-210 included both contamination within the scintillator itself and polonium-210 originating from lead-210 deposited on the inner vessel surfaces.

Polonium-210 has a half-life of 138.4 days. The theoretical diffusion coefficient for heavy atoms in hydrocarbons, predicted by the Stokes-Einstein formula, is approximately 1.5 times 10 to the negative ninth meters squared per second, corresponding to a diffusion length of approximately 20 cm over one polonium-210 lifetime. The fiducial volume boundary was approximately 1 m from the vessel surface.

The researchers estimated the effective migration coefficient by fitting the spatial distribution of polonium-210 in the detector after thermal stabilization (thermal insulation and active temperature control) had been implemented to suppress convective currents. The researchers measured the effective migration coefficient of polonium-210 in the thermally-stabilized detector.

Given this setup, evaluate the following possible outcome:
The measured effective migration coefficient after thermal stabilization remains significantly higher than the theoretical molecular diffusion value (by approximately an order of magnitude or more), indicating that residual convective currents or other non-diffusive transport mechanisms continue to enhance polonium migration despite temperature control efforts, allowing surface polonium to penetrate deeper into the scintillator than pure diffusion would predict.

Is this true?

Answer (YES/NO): NO